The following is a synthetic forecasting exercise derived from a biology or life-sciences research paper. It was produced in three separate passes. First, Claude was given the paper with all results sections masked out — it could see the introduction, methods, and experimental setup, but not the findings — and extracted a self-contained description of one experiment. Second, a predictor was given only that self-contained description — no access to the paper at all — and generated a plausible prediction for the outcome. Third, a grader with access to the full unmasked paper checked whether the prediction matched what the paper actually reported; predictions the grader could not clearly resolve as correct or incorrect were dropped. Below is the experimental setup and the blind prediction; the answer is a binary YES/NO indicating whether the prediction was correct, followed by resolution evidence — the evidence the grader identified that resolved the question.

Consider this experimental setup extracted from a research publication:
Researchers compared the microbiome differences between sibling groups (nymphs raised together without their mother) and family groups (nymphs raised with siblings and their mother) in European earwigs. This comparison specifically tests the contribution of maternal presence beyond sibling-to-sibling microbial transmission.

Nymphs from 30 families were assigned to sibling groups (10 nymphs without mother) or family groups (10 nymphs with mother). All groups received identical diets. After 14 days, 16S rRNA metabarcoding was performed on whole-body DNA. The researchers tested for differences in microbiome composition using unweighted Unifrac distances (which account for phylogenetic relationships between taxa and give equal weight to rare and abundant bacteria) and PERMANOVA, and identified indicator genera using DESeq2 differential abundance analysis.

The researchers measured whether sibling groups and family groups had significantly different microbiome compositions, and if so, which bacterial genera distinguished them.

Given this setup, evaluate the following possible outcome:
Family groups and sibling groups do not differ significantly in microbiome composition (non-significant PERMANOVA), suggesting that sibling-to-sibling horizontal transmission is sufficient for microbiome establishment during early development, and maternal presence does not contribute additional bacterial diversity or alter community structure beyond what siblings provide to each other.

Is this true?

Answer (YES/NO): NO